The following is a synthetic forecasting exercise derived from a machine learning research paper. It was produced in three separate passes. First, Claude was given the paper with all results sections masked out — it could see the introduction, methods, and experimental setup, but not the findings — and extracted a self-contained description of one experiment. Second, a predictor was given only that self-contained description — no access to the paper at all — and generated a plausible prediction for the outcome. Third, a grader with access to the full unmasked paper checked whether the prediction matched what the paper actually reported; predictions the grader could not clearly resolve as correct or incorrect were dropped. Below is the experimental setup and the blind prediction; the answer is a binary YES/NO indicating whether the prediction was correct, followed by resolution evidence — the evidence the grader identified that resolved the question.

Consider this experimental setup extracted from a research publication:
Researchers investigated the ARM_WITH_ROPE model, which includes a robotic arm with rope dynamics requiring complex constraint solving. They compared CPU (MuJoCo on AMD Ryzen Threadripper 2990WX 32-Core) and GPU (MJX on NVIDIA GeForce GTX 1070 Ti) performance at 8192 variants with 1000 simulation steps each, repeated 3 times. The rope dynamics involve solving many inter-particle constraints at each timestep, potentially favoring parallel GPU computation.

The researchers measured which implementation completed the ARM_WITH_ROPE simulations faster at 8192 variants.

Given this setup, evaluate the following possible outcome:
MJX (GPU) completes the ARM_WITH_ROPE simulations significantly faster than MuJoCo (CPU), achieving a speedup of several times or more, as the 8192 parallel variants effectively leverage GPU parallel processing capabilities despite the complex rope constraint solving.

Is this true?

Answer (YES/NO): NO